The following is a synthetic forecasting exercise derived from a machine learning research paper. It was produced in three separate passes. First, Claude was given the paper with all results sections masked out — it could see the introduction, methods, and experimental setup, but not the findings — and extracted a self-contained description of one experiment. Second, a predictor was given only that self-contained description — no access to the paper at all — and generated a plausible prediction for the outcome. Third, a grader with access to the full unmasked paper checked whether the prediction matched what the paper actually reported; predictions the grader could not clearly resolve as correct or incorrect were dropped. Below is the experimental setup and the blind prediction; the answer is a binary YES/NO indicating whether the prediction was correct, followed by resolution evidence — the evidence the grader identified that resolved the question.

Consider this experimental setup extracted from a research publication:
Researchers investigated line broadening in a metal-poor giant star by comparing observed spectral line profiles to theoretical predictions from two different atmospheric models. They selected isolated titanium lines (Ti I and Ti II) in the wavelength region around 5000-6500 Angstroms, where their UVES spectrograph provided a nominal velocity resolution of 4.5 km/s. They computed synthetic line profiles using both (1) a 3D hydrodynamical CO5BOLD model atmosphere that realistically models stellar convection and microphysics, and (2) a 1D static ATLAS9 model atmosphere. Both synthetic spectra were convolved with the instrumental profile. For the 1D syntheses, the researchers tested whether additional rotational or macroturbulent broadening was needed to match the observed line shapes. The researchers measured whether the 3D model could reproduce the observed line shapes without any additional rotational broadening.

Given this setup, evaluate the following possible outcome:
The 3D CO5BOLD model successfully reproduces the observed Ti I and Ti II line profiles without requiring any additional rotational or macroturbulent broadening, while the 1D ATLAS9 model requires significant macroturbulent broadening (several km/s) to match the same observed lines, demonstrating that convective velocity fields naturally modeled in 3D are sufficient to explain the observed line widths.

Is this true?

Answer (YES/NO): YES